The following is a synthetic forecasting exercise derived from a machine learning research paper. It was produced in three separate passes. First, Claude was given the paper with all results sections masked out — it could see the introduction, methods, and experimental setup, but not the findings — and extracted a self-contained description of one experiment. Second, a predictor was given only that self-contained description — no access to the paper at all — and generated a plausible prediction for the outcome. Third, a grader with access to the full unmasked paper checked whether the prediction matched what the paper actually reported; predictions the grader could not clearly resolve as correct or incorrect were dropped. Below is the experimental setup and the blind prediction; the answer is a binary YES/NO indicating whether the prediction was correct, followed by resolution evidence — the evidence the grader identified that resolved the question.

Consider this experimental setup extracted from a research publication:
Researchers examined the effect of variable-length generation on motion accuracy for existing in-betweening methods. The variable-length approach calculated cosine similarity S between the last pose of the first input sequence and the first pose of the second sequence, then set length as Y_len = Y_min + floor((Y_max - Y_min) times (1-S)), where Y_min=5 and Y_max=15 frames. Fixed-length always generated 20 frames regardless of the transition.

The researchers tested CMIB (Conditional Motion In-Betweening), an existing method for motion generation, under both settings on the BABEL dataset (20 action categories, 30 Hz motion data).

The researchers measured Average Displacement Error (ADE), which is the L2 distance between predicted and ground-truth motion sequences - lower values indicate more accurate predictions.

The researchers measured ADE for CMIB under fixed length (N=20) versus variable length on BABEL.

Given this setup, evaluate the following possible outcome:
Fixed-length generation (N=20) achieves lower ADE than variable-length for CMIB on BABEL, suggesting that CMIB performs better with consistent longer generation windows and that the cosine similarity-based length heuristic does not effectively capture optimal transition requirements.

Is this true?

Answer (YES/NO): NO